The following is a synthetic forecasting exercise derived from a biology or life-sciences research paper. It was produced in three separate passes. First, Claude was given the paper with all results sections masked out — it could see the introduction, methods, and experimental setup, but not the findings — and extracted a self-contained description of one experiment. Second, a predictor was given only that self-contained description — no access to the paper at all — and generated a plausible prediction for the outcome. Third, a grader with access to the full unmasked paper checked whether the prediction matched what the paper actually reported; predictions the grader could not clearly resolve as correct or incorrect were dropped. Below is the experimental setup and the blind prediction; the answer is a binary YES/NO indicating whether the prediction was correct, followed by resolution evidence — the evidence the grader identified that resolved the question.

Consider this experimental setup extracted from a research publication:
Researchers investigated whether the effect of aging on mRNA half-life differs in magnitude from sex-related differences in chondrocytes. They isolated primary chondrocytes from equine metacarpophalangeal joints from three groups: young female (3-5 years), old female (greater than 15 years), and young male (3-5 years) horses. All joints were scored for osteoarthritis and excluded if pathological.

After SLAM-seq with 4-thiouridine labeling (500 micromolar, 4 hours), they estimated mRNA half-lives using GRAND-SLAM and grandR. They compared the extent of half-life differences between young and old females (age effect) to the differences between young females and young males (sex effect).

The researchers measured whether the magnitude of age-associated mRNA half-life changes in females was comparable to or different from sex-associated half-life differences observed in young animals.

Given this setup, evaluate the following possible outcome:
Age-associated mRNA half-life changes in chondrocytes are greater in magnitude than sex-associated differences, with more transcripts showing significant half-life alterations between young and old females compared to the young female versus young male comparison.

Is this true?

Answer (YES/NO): NO